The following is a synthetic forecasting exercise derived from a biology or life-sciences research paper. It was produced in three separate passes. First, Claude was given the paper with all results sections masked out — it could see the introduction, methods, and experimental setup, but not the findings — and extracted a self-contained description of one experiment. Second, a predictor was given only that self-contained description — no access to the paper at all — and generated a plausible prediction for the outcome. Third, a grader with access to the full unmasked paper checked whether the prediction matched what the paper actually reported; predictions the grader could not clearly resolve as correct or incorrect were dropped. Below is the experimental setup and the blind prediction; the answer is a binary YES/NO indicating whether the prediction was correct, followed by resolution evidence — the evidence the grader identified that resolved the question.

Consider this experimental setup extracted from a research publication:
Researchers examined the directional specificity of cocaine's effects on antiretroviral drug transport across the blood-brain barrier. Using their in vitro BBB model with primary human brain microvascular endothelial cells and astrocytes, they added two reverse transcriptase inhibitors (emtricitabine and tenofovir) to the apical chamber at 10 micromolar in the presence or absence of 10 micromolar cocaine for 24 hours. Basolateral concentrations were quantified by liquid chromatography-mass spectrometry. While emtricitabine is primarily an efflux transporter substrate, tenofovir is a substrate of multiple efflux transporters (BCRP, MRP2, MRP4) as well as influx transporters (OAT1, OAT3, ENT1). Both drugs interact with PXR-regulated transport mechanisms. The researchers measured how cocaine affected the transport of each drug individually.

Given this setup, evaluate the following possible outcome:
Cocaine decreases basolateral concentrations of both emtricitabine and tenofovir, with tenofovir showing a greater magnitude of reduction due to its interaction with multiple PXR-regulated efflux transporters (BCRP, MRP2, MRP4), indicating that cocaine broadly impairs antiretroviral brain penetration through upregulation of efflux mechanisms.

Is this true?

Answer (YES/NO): NO